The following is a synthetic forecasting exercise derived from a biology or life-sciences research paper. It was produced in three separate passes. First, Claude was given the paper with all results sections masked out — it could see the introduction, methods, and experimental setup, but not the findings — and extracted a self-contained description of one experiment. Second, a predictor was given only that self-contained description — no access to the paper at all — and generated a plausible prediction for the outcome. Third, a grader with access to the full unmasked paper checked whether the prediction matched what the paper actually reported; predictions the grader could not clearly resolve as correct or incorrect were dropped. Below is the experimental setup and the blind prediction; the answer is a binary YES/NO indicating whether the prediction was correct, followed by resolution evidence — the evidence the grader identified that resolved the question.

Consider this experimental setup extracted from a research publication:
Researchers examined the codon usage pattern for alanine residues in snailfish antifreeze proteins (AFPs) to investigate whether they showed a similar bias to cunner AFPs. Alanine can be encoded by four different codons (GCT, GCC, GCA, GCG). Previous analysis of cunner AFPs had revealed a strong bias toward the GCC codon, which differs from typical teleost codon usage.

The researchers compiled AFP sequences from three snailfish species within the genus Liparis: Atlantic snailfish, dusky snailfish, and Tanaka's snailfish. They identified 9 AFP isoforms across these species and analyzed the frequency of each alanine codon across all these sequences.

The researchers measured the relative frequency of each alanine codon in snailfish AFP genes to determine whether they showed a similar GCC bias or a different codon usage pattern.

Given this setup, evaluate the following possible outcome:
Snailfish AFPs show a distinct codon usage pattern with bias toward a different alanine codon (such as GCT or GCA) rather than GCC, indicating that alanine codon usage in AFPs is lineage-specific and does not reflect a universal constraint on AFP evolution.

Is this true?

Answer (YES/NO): NO